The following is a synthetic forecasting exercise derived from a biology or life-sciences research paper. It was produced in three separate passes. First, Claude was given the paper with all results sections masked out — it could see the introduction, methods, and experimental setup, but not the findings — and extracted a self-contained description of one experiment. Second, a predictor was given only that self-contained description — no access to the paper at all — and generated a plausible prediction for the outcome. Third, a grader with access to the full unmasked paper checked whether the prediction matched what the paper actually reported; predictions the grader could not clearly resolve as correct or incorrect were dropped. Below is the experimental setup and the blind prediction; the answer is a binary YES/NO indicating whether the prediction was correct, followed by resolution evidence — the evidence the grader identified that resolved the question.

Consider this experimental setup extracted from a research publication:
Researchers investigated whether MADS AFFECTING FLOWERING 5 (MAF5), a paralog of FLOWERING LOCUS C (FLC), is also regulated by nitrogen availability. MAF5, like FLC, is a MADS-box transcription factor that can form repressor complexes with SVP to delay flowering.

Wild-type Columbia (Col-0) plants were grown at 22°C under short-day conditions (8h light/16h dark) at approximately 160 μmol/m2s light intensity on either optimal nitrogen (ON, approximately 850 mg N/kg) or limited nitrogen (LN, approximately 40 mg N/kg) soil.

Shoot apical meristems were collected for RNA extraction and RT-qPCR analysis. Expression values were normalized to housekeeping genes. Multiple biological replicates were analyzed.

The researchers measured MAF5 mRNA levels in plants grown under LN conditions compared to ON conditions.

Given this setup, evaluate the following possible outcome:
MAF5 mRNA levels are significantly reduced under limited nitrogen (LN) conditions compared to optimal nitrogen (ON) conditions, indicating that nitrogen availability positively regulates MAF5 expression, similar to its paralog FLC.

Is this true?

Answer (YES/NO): NO